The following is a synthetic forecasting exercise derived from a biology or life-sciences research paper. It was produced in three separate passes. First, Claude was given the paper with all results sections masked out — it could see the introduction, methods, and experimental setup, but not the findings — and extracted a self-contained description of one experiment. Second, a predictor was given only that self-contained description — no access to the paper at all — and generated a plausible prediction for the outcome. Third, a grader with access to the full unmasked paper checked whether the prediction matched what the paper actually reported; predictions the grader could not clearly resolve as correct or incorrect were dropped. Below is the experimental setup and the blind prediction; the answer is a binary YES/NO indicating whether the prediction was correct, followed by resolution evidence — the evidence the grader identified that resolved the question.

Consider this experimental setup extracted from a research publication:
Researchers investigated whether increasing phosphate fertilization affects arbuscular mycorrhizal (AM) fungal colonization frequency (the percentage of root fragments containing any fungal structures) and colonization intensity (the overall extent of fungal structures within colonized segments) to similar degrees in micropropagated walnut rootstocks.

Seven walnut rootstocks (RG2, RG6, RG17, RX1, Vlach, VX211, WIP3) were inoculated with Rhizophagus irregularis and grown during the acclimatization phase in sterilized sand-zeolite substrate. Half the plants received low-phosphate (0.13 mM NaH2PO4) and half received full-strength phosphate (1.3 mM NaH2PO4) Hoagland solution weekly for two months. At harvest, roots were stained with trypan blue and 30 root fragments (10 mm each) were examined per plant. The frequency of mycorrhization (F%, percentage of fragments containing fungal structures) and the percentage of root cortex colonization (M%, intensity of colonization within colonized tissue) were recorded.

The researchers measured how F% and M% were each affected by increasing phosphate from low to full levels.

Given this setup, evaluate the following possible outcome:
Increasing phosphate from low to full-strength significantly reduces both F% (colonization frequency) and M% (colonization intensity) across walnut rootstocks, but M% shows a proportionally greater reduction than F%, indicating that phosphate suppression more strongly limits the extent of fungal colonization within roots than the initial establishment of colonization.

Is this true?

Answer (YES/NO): NO